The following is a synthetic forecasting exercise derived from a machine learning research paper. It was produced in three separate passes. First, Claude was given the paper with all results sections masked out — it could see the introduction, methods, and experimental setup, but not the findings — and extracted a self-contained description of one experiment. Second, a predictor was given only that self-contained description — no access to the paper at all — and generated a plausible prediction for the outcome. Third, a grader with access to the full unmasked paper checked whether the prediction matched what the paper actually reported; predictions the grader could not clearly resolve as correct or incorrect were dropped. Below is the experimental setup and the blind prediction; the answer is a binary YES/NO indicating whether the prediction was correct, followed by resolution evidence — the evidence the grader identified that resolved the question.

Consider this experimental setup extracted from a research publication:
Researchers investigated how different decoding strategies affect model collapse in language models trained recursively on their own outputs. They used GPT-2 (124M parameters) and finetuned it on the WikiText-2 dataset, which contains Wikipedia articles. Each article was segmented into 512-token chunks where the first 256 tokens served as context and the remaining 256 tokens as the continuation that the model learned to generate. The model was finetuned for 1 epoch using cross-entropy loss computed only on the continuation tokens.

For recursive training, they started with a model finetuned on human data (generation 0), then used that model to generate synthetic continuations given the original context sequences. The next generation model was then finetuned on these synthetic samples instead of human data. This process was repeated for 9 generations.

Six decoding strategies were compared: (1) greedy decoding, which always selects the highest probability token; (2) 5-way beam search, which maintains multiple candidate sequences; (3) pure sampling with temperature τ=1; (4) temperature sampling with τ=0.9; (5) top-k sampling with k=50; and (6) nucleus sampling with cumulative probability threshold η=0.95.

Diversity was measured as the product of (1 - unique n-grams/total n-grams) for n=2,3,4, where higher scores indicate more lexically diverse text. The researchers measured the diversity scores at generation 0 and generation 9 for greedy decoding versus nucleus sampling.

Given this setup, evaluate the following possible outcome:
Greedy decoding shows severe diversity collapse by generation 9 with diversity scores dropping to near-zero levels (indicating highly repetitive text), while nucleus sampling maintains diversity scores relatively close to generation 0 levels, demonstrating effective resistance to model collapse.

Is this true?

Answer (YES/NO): YES